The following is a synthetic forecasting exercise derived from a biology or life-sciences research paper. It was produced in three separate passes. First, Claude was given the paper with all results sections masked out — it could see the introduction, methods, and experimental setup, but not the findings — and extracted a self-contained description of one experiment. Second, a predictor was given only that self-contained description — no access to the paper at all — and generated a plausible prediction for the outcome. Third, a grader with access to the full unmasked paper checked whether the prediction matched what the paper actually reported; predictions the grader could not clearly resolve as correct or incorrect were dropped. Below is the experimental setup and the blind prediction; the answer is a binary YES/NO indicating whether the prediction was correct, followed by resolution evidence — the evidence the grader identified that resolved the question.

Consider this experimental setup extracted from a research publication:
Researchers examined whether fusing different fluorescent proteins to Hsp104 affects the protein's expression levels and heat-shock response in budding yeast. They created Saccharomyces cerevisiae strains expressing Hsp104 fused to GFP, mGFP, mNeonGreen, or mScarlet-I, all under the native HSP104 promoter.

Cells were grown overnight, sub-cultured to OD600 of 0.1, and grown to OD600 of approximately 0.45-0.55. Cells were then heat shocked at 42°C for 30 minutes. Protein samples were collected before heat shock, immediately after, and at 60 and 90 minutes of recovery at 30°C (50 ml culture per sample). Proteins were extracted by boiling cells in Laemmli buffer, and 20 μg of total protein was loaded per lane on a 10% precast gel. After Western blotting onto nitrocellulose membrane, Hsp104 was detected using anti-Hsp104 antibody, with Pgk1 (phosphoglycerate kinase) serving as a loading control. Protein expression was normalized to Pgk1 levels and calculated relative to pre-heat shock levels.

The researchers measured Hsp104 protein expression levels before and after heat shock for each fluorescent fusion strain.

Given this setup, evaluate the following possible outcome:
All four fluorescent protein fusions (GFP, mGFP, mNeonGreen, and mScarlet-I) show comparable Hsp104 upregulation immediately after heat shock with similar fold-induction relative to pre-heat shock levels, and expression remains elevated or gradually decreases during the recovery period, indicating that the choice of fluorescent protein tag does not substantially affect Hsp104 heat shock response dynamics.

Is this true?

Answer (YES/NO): NO